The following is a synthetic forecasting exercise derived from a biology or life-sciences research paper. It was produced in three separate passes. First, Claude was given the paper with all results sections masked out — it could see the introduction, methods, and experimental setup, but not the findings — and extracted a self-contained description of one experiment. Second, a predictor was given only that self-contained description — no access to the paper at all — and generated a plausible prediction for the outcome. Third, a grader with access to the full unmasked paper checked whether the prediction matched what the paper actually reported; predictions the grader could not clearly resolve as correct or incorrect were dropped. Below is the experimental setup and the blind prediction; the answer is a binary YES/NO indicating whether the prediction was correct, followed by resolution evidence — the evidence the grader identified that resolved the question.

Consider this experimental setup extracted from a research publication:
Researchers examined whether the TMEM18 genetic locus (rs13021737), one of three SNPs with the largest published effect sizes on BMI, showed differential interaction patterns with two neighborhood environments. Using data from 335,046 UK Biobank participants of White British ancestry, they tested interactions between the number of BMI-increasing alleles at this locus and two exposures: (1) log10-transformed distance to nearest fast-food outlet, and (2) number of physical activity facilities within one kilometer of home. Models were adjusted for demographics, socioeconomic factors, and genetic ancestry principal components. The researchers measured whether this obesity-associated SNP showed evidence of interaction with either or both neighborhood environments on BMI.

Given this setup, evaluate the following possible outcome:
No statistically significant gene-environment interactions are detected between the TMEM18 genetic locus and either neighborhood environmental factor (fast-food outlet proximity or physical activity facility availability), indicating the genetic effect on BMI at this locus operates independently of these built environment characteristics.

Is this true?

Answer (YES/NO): NO